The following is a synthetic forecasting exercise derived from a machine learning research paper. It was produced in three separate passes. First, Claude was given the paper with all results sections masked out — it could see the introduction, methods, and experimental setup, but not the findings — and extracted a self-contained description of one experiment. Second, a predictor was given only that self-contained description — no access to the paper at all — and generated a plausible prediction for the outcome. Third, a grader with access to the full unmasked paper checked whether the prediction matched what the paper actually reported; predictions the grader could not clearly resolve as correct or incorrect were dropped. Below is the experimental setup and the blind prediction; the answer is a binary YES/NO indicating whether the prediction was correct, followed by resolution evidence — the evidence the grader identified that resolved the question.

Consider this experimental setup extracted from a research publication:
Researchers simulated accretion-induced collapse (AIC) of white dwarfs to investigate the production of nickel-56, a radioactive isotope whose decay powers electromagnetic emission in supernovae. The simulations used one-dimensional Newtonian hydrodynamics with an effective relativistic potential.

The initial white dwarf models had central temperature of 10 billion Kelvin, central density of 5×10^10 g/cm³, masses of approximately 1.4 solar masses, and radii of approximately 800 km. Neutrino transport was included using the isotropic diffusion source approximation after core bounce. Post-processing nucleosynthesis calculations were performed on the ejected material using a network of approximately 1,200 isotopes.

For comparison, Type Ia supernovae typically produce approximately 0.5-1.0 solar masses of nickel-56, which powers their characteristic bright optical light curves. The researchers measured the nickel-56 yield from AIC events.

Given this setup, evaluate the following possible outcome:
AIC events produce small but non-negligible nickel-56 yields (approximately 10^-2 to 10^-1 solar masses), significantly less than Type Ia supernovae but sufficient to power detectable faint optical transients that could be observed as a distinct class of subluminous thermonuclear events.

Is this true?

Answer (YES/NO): NO